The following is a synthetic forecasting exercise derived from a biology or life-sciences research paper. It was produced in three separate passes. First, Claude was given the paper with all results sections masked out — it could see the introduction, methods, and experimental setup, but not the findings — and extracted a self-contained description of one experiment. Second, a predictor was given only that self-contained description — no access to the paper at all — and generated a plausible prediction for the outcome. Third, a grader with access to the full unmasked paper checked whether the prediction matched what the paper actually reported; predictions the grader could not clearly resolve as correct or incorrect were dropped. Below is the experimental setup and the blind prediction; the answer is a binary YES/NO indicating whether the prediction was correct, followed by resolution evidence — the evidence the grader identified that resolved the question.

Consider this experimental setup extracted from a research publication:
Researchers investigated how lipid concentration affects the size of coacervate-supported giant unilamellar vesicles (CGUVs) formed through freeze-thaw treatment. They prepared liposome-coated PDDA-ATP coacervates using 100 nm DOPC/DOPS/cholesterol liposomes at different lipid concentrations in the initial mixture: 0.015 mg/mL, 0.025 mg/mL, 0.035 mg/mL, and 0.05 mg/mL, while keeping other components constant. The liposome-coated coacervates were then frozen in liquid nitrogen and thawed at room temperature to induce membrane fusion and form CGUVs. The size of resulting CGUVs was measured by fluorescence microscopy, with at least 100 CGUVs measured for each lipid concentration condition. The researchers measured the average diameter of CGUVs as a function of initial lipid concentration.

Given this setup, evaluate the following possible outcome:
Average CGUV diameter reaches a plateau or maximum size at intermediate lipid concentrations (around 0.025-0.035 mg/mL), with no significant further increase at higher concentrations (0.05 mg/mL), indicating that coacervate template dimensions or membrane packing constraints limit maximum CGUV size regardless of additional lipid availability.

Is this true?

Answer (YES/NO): NO